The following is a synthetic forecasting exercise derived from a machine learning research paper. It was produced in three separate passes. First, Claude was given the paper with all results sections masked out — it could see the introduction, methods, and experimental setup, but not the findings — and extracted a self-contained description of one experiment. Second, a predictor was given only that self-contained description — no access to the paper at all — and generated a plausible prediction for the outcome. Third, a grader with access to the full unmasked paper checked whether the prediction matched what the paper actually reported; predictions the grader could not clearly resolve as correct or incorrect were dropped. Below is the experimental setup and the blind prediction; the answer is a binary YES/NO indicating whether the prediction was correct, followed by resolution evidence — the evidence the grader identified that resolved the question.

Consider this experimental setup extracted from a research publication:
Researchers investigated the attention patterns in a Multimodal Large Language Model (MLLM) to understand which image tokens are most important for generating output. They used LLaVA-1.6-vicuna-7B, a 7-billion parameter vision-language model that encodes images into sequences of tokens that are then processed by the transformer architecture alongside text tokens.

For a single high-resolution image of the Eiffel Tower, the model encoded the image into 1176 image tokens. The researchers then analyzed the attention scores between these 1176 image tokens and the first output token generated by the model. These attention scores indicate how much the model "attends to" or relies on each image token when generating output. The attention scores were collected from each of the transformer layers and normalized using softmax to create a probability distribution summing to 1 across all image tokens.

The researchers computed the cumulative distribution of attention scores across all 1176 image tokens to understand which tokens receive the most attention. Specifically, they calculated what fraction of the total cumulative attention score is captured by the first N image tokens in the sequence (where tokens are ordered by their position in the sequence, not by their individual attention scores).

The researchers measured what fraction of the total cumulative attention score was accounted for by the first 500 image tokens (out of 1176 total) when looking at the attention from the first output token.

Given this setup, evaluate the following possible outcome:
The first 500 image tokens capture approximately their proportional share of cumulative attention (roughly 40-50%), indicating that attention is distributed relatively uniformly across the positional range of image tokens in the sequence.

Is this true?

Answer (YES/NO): NO